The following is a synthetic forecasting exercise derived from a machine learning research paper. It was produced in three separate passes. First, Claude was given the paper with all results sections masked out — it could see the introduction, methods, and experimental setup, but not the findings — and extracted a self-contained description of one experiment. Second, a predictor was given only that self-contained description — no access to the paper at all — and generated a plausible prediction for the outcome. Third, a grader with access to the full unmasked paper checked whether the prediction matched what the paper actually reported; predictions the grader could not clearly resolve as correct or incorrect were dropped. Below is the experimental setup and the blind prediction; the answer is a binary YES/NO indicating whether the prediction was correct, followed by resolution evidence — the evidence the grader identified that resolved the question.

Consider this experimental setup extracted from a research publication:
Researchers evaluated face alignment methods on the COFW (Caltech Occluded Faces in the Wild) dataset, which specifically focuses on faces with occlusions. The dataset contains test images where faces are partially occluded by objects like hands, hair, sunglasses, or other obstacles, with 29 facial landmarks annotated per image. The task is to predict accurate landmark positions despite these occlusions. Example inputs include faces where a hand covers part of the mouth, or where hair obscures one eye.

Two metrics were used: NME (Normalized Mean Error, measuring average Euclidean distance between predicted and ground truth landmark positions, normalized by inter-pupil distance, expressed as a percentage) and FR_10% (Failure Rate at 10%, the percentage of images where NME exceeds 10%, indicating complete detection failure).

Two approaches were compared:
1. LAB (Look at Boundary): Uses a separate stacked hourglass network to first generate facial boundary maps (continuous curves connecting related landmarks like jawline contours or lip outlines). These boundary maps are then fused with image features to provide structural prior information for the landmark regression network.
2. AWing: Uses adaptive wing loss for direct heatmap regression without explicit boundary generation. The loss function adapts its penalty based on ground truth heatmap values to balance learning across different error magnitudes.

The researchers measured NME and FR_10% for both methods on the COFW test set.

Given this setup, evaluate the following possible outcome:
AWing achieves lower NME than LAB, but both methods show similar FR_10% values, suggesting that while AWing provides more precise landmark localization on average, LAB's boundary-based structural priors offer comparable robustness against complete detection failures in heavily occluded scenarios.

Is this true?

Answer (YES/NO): NO